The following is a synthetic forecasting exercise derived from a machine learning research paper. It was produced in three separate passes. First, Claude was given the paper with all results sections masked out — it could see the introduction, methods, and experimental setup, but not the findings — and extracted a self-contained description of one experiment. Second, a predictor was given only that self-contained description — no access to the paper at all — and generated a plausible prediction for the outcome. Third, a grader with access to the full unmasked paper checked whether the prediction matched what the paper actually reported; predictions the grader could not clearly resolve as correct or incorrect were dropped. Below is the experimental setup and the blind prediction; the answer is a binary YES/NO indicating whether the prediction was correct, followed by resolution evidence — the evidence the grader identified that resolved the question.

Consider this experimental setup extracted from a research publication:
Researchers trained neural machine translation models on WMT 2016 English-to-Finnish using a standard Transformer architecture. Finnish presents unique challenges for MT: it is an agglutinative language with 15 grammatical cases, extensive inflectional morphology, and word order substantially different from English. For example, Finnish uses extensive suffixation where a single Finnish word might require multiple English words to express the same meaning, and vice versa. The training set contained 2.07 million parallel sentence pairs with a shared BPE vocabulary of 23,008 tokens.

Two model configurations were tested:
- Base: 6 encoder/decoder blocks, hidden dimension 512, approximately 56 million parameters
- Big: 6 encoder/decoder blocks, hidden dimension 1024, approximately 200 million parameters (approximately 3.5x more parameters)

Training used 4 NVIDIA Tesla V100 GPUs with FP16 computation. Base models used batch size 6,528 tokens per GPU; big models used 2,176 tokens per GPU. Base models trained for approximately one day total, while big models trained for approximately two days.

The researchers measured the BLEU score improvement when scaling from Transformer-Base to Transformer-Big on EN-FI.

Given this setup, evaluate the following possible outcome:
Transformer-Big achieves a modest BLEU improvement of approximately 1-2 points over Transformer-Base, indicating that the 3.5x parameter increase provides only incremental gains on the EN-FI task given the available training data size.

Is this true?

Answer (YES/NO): NO